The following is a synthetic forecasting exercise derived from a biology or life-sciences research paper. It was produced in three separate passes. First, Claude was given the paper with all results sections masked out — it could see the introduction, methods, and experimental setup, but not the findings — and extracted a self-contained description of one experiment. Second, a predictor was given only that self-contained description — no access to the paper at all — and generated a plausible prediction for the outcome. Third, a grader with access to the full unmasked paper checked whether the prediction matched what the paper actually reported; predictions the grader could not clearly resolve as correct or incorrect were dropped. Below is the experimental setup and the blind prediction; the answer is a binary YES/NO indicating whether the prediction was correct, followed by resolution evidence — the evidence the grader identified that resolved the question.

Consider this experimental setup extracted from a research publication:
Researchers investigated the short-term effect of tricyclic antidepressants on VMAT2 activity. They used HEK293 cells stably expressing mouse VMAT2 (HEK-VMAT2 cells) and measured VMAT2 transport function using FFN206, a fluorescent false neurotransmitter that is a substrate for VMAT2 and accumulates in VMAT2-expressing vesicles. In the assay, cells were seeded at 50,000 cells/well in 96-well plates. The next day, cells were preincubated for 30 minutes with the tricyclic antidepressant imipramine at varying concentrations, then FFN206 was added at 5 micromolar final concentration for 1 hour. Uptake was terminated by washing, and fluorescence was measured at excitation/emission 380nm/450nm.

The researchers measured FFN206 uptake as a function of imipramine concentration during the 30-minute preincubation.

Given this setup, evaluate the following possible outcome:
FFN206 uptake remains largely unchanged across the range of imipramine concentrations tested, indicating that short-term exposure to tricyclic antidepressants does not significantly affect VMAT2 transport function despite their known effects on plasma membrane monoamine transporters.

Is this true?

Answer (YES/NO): NO